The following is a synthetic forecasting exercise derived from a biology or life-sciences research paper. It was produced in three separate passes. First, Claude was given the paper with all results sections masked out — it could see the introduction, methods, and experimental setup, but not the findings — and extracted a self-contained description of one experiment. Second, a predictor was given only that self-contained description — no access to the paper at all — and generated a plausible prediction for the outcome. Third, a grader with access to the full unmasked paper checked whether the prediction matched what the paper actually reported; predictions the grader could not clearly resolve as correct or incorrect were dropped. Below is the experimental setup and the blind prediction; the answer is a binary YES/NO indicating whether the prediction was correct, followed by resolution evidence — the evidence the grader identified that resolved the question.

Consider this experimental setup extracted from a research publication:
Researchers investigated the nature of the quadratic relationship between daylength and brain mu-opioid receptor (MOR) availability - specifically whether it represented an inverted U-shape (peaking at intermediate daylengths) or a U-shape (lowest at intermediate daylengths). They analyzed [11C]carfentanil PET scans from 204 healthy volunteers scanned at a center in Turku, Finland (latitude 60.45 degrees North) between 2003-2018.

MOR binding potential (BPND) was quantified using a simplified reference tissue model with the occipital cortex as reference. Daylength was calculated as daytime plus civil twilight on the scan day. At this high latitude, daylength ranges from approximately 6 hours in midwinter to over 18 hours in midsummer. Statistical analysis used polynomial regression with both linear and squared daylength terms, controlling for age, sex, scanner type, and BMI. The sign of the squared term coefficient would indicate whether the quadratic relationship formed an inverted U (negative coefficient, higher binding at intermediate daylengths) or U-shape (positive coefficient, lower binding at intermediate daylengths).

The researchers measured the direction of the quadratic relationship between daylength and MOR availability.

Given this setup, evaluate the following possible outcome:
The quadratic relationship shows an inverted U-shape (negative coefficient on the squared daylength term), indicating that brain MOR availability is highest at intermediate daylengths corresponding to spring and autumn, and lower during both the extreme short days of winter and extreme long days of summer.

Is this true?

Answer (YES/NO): YES